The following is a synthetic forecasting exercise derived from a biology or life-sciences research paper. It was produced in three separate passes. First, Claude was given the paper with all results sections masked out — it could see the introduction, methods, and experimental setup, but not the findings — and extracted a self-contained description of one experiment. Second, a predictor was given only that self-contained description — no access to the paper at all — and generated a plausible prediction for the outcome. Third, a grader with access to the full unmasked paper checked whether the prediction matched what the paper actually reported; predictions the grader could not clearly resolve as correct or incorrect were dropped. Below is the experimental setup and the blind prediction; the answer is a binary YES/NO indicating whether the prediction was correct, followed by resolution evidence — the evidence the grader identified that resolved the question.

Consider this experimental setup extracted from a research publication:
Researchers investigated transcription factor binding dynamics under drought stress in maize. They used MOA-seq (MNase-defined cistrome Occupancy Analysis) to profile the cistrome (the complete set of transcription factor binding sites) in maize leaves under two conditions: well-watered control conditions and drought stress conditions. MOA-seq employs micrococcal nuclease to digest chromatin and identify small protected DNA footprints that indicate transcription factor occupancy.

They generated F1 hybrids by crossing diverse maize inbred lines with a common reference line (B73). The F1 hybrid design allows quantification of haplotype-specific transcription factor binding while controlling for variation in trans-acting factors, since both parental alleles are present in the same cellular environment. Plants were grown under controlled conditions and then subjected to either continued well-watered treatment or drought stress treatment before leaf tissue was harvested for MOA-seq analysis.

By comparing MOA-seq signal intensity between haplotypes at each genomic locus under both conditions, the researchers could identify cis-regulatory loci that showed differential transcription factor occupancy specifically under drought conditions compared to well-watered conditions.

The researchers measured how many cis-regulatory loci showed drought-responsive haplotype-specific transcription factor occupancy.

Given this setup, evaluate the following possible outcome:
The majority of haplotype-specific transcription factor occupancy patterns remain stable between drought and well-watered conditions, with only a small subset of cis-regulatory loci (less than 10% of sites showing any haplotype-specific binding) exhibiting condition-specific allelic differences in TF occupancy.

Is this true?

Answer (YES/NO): NO